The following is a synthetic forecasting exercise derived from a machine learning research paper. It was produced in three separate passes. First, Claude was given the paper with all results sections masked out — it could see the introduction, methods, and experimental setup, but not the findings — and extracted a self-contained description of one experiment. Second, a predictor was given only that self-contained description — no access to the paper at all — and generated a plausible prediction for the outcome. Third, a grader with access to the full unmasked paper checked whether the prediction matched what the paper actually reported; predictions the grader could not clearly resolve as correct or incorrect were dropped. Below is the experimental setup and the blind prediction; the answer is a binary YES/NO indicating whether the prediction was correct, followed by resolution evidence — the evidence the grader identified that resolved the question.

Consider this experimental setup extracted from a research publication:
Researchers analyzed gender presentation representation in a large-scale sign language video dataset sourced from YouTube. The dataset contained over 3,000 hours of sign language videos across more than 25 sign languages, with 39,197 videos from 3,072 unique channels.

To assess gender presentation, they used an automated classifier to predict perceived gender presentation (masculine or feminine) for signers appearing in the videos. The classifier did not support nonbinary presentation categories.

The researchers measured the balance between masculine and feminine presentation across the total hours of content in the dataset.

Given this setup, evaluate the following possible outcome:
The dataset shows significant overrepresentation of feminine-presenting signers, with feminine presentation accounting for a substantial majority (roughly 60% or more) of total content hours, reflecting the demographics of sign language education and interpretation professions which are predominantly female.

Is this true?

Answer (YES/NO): NO